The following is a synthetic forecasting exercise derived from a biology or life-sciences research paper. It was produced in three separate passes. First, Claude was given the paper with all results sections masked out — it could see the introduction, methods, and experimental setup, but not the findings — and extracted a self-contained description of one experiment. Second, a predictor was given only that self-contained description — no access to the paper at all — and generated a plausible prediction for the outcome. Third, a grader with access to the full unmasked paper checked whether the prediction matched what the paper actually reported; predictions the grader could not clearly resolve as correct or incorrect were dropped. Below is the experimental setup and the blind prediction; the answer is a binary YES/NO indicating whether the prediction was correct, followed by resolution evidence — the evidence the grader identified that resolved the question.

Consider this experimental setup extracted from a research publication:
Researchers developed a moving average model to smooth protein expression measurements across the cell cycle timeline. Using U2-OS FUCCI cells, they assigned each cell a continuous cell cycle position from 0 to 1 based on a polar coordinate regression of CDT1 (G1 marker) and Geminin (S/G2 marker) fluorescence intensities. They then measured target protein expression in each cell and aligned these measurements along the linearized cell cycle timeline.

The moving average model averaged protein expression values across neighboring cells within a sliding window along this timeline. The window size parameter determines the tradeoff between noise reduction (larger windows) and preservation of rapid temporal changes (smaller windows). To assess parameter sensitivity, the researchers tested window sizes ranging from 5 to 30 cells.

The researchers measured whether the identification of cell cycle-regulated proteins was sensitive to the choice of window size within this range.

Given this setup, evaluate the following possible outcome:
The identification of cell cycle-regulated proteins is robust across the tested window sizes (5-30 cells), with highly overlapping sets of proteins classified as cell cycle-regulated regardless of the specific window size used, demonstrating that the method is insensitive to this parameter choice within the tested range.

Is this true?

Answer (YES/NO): YES